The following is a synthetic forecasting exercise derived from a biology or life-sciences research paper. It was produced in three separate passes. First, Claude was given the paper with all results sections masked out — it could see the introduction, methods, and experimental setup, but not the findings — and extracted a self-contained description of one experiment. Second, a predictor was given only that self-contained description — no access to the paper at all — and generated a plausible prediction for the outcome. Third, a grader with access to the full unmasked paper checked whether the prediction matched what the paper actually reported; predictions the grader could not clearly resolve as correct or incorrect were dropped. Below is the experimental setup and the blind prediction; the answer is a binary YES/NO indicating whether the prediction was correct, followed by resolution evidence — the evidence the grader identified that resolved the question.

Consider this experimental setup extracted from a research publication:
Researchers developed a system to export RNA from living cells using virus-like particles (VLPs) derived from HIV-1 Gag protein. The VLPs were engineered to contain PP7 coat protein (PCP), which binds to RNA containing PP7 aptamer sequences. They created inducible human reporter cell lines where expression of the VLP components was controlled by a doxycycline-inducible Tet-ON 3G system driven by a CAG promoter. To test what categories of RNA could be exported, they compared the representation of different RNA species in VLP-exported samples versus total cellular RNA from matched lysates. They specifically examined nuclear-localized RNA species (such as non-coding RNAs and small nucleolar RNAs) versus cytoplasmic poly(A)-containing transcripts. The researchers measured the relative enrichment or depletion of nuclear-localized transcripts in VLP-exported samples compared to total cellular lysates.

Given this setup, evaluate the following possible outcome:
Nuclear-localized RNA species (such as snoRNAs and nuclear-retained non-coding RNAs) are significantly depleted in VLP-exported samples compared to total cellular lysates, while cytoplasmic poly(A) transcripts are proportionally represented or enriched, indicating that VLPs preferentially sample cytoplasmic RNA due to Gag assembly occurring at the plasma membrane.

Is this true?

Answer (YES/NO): YES